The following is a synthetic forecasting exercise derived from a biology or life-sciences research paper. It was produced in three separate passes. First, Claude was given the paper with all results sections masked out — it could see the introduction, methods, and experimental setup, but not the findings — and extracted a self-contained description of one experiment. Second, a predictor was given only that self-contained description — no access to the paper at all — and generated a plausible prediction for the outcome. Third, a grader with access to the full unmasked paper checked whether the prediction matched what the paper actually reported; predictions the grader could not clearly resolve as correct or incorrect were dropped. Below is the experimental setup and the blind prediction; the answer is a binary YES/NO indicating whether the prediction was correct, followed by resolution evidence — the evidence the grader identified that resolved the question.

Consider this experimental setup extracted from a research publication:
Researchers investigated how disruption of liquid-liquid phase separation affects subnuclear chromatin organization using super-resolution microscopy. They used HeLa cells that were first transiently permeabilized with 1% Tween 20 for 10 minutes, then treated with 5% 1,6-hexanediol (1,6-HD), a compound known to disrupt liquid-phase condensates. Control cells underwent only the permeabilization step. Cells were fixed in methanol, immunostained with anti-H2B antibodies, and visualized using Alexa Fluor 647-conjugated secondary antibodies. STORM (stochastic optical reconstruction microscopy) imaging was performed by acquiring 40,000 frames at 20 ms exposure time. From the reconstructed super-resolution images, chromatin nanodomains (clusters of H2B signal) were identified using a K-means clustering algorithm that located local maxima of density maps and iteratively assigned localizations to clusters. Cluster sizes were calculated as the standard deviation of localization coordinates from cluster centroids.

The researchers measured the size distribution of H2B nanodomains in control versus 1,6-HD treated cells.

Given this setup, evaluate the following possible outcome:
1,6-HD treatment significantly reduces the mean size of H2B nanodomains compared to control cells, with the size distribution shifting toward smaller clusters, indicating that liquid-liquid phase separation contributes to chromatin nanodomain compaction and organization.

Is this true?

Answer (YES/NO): NO